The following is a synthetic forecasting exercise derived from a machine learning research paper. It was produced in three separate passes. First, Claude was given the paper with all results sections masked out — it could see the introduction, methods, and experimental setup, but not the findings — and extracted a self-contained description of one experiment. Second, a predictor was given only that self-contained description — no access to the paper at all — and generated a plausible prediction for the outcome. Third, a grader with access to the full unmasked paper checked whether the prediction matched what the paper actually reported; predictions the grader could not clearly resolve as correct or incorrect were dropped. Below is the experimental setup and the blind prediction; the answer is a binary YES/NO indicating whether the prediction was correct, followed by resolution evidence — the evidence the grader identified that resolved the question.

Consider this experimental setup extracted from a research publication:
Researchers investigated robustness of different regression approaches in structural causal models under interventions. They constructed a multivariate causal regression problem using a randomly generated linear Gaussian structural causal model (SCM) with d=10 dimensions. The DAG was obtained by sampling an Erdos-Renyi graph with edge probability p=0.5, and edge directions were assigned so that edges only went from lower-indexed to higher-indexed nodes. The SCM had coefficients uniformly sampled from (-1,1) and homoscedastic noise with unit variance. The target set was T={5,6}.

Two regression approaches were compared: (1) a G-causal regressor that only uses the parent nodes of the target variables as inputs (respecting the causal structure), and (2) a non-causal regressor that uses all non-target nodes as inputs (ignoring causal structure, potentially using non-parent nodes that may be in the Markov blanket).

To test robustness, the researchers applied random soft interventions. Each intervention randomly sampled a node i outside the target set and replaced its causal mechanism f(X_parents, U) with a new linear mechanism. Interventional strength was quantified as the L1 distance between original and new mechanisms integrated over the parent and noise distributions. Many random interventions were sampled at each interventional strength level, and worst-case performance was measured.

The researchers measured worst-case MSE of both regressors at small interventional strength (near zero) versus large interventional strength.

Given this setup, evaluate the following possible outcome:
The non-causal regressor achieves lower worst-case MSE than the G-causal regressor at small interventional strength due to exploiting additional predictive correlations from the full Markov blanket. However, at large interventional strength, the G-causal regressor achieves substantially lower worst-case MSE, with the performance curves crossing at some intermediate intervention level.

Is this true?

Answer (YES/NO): YES